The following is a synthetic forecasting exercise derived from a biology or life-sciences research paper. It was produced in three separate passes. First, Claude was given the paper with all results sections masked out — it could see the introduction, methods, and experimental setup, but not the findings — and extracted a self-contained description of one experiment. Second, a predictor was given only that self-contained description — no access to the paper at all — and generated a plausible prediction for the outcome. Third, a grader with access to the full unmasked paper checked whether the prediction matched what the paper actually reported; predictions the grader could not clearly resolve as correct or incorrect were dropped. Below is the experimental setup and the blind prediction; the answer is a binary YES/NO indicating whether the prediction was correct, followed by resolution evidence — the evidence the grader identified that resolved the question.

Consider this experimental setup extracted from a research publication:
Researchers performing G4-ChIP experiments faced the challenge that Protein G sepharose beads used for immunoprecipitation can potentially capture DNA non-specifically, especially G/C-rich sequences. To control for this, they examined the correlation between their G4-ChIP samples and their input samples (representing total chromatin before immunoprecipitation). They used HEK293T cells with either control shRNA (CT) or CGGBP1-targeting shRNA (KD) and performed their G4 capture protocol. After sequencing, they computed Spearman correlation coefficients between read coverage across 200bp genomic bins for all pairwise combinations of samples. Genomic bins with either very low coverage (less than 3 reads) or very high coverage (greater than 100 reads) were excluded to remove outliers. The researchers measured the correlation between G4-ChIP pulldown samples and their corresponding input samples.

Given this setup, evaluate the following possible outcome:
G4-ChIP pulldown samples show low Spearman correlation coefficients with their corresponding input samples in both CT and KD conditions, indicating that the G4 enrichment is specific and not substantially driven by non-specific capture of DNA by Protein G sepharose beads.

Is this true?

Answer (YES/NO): NO